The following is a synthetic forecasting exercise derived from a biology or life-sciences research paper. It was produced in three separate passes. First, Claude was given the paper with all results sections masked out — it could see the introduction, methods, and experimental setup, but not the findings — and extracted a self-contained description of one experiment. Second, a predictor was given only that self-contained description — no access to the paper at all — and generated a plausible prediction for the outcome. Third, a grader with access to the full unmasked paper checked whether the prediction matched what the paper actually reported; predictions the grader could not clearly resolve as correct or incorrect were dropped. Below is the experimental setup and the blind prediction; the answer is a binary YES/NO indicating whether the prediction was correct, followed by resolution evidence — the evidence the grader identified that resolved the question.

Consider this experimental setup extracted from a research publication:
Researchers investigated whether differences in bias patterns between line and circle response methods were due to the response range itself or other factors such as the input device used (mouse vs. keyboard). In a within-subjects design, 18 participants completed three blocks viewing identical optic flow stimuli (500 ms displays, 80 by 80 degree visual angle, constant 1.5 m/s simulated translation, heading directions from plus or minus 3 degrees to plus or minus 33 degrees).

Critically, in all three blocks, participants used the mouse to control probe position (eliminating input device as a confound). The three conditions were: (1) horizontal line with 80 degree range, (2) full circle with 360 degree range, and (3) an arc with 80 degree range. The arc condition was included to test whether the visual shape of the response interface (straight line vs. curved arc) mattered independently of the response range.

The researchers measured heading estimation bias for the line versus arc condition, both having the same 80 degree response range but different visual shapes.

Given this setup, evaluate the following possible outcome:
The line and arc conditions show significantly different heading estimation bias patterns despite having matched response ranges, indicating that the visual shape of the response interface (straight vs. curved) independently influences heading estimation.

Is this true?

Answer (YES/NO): NO